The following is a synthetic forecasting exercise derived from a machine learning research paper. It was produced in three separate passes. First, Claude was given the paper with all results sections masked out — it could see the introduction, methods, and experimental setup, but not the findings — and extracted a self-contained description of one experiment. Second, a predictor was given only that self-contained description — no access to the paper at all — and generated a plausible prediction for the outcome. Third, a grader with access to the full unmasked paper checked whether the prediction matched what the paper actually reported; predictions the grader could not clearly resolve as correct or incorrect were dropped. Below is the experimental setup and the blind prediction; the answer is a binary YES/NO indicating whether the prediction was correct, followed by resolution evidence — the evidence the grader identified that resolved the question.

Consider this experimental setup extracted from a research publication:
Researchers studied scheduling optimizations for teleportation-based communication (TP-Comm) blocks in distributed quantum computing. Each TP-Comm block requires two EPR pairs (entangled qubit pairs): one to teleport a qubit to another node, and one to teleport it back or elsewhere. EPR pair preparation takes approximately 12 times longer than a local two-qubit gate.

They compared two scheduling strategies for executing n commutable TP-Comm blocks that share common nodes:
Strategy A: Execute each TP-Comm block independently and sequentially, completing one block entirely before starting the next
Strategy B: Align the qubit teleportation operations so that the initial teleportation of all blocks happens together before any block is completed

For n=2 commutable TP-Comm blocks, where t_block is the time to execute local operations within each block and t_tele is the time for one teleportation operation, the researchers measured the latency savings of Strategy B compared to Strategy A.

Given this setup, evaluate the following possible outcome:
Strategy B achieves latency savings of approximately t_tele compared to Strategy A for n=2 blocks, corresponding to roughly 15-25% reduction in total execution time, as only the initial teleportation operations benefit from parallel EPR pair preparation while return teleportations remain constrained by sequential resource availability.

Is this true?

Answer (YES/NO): NO